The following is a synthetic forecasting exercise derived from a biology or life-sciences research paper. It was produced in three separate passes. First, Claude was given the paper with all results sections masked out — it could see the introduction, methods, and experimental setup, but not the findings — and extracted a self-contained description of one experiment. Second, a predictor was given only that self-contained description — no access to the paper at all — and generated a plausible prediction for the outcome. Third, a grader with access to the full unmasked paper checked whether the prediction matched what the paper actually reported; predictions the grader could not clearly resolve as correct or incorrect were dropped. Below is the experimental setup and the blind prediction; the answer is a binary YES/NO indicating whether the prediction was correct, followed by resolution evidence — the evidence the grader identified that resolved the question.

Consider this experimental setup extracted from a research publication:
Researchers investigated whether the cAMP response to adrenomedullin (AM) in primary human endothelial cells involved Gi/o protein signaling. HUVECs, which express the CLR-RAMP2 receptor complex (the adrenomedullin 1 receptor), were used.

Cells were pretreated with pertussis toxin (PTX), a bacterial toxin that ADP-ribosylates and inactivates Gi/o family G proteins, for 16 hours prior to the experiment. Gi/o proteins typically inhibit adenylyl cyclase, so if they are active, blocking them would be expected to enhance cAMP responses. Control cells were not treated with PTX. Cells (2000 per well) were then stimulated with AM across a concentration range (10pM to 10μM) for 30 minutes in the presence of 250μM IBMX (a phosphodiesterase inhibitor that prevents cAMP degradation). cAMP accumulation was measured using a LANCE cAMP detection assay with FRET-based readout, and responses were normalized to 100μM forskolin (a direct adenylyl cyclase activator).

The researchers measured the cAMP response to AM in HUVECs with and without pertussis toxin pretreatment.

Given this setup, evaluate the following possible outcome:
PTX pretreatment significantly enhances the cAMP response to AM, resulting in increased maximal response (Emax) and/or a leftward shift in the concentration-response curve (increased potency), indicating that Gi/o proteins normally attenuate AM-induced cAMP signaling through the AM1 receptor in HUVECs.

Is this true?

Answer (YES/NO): NO